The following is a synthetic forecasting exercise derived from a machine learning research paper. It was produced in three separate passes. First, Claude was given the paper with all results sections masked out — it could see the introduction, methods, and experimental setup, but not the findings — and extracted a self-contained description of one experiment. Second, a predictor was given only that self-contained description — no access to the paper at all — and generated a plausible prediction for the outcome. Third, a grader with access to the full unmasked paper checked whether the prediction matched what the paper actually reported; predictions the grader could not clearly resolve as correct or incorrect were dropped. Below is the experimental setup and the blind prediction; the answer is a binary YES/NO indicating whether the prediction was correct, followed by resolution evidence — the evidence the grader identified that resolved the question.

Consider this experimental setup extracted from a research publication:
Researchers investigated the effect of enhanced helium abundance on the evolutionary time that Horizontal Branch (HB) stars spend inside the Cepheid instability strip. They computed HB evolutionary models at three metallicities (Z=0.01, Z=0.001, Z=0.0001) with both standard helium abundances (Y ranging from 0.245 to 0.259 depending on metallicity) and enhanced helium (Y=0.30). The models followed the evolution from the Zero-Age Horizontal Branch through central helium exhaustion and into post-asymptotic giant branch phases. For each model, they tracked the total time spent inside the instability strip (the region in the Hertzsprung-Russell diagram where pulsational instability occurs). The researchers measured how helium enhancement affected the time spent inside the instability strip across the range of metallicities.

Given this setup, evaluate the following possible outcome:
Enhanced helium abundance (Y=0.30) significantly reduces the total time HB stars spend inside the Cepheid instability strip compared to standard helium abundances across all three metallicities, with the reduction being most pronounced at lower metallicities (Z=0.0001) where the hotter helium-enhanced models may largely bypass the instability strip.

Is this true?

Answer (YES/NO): NO